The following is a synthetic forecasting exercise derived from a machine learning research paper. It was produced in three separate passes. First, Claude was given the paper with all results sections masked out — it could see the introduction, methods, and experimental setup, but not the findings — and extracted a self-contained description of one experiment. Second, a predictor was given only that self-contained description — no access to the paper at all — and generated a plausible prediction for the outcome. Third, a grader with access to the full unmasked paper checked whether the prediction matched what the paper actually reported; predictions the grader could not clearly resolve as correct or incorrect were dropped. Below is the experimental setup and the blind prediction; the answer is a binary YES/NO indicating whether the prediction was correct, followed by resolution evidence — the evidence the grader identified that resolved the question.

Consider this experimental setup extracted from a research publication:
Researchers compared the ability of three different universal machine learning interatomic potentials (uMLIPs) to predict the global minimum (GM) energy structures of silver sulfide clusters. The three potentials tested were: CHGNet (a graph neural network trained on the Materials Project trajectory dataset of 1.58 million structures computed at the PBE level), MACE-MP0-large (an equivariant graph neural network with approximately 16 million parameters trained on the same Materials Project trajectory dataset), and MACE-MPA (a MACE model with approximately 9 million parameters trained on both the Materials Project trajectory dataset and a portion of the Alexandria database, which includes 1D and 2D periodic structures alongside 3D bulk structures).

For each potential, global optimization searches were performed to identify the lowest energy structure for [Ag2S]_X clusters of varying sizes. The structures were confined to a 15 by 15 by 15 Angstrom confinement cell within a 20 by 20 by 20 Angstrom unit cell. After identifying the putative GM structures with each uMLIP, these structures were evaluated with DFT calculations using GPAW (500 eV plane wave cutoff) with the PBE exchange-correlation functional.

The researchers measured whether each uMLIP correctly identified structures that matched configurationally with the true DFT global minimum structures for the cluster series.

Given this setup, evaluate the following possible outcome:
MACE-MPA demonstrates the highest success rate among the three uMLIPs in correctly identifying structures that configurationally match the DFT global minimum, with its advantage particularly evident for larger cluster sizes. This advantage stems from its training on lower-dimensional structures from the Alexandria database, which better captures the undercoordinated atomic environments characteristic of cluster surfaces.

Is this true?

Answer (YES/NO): YES